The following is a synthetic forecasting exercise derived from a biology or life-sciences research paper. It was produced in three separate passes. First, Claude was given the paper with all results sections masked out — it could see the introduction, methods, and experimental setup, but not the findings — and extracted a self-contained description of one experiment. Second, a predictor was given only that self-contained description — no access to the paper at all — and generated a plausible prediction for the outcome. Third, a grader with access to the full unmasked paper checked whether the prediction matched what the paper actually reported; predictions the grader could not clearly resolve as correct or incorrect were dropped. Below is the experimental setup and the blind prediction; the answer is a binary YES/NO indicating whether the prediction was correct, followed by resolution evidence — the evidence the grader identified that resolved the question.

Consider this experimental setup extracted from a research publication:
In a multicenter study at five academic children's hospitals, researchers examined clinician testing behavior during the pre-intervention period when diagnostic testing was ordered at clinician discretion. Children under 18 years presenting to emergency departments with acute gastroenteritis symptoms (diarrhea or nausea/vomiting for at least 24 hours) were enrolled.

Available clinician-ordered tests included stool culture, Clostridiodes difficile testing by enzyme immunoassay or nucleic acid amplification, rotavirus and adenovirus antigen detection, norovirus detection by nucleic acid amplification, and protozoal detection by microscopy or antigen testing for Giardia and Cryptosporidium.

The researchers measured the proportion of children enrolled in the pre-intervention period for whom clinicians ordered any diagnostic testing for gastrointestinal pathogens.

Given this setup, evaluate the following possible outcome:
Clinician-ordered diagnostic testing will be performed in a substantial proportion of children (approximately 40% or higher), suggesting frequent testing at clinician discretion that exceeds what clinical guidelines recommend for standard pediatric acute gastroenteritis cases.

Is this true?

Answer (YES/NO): NO